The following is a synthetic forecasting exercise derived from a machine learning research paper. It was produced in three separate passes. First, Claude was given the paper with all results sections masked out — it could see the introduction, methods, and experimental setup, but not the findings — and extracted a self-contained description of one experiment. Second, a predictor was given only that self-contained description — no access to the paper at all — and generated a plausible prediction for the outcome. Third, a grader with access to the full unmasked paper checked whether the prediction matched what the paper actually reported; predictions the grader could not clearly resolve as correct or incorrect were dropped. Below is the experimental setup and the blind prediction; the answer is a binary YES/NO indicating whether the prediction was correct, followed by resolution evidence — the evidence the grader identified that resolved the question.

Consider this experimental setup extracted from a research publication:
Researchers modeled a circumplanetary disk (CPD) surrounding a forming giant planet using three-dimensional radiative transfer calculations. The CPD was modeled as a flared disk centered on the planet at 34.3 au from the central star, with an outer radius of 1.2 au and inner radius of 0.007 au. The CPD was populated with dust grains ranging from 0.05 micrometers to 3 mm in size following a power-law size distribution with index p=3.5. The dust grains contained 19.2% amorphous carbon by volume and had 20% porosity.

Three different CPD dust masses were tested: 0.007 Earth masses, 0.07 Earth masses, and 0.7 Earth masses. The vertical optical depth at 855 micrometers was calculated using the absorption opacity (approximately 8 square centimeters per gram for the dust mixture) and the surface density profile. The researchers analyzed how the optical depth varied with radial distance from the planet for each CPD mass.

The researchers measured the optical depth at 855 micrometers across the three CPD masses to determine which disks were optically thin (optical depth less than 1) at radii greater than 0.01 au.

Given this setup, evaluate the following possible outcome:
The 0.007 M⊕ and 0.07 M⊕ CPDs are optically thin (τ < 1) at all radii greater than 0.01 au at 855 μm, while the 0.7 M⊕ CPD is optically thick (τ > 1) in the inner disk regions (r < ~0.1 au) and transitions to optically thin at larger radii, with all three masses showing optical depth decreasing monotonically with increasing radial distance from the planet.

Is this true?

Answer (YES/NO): NO